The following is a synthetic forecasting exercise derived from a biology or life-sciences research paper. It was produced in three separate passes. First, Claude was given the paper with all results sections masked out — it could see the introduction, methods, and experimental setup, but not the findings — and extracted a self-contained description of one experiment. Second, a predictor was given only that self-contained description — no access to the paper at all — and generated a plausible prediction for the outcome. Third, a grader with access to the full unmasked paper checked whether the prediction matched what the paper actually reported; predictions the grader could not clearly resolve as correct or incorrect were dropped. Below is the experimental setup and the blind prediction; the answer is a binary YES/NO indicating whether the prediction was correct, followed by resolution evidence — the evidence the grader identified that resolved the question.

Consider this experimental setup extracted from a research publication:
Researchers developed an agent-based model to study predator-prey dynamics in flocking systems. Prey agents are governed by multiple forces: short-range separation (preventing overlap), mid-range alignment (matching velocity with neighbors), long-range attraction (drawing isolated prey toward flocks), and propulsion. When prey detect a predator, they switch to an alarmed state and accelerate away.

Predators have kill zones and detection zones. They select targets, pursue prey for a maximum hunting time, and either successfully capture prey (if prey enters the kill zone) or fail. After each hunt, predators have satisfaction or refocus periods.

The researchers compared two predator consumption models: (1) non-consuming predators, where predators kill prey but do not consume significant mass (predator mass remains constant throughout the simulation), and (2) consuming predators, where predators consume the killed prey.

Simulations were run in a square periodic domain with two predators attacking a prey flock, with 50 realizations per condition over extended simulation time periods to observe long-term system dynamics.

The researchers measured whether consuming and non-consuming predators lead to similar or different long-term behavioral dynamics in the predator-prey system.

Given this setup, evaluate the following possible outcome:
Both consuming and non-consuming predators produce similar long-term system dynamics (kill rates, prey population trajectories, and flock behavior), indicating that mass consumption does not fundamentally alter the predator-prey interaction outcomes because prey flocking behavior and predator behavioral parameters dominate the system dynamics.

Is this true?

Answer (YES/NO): YES